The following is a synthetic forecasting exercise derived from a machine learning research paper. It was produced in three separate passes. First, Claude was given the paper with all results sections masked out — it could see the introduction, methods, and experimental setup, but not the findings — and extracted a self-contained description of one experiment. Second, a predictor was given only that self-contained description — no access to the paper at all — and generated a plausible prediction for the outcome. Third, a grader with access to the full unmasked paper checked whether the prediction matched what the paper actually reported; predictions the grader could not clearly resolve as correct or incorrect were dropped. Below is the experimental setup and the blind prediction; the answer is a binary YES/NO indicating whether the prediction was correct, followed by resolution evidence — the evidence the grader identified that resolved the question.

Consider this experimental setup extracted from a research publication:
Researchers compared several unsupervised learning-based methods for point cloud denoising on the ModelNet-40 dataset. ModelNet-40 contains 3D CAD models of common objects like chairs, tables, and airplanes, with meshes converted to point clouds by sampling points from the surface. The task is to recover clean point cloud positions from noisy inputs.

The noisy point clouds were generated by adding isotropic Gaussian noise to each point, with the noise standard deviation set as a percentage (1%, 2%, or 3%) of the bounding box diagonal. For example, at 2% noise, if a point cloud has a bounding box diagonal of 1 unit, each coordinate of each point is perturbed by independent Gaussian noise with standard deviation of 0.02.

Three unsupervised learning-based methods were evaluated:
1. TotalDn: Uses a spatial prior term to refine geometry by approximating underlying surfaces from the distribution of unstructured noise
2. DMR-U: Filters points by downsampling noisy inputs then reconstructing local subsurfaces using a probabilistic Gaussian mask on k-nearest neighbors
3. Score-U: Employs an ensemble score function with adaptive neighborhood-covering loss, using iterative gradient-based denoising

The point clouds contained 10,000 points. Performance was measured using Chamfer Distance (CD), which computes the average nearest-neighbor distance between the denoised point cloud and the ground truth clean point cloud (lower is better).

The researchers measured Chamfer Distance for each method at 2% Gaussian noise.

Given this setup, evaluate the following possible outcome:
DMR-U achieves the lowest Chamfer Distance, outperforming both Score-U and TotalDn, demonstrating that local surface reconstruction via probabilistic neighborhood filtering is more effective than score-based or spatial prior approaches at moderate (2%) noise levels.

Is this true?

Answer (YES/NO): NO